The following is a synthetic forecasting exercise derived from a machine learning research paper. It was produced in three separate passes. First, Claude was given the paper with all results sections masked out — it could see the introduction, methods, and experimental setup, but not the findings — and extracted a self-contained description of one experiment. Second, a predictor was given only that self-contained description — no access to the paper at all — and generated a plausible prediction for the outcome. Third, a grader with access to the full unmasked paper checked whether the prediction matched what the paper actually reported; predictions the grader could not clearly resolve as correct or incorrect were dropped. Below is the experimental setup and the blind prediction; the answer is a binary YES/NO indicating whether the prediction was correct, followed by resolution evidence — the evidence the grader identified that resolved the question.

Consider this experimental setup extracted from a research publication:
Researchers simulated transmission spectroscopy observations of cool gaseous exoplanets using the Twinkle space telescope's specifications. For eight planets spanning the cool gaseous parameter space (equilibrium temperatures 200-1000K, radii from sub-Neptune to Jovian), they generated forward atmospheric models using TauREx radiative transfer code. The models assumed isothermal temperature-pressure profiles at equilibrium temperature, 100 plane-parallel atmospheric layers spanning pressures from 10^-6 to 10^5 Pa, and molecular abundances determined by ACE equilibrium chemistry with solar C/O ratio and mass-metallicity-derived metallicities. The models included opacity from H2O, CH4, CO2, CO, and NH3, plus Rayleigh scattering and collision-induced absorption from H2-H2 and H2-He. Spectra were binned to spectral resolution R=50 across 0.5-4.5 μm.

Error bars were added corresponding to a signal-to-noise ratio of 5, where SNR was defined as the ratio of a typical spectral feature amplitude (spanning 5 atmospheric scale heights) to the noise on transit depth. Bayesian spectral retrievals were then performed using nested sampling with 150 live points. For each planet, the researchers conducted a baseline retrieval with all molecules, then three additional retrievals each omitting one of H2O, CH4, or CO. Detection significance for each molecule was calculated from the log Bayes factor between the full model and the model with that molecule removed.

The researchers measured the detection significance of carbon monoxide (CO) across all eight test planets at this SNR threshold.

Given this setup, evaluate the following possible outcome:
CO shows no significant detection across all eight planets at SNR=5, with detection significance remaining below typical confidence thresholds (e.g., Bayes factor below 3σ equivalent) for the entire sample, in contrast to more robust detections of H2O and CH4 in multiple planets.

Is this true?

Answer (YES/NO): YES